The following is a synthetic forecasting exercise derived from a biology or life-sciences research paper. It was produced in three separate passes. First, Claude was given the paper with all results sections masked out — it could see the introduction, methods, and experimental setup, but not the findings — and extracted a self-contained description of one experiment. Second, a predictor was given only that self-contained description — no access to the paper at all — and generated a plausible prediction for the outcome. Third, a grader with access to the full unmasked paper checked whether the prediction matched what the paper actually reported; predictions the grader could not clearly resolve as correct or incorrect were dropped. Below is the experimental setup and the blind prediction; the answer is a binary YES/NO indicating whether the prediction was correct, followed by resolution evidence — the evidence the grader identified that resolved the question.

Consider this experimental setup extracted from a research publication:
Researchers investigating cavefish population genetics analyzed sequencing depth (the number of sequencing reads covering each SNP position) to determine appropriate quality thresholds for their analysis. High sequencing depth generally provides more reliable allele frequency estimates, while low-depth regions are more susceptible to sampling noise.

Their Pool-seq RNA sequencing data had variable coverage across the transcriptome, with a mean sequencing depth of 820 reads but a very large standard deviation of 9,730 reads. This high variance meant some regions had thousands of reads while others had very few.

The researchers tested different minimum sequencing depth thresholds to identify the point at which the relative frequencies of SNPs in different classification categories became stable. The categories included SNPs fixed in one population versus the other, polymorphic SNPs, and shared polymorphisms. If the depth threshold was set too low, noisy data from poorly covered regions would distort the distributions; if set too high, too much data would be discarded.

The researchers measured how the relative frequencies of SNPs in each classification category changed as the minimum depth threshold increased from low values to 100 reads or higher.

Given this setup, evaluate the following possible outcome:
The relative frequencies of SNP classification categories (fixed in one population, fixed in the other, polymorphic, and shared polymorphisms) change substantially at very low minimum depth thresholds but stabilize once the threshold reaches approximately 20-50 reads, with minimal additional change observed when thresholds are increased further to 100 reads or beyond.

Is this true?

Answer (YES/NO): NO